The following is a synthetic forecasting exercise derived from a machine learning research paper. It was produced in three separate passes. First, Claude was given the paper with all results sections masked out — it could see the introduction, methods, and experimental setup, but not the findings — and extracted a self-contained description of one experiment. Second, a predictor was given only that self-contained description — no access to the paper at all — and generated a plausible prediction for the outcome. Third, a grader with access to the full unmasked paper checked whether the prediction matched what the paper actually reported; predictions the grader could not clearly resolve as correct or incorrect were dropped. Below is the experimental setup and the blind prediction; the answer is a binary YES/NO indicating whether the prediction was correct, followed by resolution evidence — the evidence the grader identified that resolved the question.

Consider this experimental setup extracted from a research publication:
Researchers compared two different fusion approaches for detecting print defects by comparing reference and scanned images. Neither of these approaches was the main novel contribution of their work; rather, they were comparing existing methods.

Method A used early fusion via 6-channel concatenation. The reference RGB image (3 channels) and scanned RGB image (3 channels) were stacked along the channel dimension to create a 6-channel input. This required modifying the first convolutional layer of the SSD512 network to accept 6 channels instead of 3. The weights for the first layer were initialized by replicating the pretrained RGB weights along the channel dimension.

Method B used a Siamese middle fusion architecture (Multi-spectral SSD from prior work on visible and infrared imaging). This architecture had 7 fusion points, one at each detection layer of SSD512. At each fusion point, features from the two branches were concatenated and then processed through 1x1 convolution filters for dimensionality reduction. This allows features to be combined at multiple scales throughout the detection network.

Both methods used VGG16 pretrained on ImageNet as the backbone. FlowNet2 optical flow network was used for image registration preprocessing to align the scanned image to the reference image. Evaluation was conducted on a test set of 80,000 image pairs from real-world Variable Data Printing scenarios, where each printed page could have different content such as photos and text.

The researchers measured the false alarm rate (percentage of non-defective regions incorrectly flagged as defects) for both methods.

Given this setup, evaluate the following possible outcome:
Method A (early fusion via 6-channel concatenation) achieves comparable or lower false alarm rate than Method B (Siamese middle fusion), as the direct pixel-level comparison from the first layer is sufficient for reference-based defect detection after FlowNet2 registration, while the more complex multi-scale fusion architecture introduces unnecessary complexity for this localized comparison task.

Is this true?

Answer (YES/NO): NO